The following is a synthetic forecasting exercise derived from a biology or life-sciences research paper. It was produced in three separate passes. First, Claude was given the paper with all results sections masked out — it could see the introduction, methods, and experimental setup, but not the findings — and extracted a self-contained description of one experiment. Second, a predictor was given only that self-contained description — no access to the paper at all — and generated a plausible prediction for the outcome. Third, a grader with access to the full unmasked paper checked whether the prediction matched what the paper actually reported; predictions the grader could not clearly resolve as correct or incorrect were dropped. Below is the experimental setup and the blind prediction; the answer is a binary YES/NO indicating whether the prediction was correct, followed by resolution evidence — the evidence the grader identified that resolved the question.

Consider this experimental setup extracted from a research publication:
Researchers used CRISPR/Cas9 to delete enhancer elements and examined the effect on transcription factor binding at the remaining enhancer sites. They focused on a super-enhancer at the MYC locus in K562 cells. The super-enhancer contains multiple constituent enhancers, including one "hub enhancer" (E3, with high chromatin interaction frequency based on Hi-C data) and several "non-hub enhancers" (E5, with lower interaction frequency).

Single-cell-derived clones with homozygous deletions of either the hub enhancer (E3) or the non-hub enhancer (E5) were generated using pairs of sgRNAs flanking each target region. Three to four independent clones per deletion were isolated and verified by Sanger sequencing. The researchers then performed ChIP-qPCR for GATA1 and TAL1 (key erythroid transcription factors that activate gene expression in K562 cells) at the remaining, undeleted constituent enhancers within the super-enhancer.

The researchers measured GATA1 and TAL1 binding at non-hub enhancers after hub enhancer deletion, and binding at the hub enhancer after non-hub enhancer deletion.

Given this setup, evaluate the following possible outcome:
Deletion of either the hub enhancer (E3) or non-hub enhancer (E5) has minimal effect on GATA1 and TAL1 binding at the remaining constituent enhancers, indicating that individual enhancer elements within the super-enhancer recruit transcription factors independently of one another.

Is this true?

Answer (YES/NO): NO